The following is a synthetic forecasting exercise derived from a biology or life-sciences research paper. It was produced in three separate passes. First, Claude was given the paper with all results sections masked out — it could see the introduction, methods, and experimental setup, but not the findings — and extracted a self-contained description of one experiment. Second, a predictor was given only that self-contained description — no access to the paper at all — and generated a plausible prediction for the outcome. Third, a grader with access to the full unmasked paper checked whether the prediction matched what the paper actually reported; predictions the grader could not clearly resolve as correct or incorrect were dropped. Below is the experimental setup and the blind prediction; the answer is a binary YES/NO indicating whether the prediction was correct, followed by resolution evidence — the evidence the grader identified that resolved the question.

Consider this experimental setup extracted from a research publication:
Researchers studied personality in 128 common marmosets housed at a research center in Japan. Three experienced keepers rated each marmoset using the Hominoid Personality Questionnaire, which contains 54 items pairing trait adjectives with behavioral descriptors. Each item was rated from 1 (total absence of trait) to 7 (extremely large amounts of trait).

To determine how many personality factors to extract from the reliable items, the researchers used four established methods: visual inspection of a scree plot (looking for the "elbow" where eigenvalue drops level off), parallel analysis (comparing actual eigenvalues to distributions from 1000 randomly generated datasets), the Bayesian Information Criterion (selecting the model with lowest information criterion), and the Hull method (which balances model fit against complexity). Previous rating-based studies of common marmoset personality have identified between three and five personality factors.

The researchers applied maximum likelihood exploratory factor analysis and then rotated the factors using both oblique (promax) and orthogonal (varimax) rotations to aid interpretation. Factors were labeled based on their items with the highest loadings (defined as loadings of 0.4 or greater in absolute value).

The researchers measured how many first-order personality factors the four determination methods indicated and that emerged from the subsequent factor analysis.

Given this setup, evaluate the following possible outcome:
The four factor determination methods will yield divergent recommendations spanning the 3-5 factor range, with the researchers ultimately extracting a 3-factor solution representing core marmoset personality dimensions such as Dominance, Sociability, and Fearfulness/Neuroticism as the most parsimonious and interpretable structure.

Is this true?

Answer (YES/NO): NO